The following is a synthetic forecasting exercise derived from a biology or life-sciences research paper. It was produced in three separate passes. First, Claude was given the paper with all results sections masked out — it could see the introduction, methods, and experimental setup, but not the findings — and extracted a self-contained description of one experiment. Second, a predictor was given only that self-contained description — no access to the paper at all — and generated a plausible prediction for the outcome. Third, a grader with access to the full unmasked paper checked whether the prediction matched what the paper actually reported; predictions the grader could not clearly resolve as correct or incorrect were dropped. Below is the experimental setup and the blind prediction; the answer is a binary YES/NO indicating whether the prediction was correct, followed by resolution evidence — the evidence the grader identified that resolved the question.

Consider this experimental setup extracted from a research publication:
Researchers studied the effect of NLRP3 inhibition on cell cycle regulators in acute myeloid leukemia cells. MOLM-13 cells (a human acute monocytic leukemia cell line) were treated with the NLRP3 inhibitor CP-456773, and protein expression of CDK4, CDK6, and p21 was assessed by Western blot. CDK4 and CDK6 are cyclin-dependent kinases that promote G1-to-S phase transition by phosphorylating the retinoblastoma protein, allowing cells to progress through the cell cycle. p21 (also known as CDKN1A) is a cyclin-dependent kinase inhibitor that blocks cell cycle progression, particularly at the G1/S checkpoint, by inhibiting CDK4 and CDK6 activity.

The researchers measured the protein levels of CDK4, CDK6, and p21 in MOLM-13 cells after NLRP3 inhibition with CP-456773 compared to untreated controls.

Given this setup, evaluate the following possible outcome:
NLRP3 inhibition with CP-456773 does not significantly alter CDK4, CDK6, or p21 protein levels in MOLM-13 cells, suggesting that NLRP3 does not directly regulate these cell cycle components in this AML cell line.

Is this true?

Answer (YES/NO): NO